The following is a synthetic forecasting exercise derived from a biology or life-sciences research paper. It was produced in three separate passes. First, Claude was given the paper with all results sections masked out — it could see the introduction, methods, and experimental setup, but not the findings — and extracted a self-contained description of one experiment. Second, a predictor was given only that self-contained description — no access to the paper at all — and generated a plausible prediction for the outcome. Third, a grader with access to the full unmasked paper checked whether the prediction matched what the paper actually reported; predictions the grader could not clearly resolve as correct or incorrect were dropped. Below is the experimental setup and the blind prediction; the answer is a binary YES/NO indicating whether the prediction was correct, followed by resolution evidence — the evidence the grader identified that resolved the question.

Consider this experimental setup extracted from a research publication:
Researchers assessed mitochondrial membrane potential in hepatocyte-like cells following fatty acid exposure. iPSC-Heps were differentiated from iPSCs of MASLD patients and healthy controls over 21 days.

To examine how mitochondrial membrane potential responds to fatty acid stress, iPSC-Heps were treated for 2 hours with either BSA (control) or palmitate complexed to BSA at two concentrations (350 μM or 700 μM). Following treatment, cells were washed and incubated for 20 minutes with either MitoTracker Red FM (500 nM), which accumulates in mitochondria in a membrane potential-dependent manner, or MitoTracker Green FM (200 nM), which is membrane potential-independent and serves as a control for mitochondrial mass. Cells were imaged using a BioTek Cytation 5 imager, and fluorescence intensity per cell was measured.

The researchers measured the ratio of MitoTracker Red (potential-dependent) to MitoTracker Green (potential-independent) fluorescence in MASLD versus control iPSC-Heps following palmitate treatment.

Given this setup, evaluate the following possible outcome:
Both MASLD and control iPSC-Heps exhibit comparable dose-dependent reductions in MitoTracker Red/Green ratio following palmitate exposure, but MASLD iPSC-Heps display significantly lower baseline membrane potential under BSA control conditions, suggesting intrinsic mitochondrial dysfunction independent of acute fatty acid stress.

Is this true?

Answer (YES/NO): NO